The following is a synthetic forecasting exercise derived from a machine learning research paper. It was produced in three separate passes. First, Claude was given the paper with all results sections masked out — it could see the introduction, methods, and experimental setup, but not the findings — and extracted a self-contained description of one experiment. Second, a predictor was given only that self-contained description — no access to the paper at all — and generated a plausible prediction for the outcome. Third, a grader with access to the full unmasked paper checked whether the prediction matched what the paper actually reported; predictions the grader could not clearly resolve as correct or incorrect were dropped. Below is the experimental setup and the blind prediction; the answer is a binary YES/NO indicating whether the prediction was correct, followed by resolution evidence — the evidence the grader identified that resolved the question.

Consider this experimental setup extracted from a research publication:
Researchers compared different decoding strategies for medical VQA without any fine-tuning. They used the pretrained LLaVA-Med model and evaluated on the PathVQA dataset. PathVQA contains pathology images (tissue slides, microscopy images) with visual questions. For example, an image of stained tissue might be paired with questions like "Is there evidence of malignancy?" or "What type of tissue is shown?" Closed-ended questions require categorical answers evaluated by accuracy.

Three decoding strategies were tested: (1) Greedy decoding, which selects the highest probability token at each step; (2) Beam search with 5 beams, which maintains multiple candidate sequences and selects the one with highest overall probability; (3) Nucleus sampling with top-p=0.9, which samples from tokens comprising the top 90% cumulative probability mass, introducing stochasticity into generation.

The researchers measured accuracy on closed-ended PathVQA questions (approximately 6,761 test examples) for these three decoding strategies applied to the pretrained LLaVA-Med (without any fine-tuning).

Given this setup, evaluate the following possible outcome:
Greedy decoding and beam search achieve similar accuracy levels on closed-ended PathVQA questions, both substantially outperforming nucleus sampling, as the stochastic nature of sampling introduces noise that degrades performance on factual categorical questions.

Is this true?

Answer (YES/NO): NO